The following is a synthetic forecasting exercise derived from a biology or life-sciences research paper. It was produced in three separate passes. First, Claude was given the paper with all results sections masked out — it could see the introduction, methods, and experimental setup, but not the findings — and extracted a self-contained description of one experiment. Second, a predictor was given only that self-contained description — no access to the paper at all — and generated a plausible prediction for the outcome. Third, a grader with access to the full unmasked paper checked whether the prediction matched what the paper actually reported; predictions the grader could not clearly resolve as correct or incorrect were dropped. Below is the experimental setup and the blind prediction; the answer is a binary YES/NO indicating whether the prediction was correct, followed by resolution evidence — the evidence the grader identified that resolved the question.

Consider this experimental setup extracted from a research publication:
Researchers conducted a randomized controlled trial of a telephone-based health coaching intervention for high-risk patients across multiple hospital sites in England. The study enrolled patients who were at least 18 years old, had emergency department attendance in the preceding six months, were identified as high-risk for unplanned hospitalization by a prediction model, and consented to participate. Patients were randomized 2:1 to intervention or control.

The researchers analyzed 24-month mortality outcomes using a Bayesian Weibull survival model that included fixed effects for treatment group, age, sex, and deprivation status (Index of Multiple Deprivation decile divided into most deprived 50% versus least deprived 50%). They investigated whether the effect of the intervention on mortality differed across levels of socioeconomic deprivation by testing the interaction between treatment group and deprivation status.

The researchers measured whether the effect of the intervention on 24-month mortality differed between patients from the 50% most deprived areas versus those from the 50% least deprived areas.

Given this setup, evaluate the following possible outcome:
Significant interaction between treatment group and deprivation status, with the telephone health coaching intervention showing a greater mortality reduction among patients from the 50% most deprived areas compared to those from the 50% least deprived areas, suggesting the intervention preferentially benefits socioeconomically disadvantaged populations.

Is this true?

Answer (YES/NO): NO